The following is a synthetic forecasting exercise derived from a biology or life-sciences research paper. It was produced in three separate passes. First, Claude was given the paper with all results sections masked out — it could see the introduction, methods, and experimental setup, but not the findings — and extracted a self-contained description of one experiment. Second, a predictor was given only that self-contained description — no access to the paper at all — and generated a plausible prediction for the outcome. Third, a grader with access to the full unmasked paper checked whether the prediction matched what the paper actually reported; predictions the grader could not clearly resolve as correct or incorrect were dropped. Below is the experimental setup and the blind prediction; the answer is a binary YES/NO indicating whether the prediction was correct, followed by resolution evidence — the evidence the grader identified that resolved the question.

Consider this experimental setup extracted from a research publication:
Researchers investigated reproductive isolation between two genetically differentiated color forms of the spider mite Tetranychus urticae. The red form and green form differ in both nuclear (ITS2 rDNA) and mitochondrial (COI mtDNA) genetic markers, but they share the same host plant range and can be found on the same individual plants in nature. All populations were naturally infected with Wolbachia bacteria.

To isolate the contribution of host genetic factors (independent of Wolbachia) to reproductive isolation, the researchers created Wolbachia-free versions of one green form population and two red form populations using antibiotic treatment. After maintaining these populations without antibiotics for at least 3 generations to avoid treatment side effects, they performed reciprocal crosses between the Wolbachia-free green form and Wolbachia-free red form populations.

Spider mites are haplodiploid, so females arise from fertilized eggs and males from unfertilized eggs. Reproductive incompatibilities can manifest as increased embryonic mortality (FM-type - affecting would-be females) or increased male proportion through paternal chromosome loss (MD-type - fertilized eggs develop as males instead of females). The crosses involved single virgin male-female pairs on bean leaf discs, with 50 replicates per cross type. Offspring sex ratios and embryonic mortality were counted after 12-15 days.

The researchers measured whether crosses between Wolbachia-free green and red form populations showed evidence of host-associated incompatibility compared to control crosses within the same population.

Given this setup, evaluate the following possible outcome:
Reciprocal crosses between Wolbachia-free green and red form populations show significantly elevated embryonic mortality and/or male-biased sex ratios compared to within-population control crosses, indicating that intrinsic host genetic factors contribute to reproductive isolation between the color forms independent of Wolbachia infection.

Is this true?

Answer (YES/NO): YES